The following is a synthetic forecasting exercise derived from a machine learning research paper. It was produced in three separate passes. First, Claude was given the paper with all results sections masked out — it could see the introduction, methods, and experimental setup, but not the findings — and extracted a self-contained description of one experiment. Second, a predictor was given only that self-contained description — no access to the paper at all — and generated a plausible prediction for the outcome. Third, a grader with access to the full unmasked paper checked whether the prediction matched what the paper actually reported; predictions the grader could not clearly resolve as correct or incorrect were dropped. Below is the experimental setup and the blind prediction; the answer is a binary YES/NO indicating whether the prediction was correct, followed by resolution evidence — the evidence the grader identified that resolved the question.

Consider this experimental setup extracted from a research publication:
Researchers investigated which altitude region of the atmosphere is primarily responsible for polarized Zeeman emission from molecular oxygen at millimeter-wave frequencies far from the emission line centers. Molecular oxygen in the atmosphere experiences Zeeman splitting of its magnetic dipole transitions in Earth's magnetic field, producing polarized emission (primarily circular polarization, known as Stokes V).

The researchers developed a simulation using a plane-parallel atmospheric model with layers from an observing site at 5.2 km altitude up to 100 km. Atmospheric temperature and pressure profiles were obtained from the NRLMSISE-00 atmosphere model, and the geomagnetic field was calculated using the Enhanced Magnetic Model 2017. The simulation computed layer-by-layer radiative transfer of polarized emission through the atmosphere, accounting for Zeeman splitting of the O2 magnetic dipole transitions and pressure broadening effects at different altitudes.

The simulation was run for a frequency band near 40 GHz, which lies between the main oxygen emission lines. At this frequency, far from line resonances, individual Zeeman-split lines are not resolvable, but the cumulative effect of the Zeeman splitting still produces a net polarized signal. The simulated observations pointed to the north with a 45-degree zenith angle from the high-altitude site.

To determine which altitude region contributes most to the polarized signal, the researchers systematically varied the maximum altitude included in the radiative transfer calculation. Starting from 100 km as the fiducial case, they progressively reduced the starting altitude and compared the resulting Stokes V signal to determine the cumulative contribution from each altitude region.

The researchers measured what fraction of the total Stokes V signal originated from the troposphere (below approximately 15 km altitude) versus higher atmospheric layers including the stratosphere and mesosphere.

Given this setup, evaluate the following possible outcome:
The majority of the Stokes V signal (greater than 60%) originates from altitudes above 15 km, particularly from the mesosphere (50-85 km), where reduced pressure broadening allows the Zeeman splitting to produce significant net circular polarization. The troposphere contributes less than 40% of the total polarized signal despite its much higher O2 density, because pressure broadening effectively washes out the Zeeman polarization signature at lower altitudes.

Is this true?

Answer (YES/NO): NO